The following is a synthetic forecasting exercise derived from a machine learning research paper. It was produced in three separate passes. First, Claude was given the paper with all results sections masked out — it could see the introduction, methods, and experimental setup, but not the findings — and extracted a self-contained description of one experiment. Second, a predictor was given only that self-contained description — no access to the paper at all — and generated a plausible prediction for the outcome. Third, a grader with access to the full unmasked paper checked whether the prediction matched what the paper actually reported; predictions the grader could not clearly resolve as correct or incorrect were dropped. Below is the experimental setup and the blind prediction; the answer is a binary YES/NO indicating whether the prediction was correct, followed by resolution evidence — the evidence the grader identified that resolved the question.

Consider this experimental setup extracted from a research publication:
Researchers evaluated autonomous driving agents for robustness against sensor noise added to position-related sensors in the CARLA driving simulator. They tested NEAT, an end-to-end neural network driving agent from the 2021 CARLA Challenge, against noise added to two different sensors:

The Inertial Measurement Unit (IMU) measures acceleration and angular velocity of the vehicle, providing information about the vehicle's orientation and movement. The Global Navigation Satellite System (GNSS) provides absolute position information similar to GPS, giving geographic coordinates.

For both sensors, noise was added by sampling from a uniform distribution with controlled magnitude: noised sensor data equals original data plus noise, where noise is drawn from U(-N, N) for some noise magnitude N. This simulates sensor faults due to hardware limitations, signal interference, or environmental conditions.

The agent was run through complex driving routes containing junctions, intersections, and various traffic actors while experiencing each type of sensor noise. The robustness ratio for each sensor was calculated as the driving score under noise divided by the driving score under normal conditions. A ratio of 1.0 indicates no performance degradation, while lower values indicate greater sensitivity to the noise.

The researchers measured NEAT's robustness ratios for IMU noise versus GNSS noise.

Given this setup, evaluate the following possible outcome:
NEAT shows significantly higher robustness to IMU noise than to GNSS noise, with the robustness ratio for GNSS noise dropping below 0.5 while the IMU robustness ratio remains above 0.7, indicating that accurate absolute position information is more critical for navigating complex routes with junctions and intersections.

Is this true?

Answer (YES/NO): NO